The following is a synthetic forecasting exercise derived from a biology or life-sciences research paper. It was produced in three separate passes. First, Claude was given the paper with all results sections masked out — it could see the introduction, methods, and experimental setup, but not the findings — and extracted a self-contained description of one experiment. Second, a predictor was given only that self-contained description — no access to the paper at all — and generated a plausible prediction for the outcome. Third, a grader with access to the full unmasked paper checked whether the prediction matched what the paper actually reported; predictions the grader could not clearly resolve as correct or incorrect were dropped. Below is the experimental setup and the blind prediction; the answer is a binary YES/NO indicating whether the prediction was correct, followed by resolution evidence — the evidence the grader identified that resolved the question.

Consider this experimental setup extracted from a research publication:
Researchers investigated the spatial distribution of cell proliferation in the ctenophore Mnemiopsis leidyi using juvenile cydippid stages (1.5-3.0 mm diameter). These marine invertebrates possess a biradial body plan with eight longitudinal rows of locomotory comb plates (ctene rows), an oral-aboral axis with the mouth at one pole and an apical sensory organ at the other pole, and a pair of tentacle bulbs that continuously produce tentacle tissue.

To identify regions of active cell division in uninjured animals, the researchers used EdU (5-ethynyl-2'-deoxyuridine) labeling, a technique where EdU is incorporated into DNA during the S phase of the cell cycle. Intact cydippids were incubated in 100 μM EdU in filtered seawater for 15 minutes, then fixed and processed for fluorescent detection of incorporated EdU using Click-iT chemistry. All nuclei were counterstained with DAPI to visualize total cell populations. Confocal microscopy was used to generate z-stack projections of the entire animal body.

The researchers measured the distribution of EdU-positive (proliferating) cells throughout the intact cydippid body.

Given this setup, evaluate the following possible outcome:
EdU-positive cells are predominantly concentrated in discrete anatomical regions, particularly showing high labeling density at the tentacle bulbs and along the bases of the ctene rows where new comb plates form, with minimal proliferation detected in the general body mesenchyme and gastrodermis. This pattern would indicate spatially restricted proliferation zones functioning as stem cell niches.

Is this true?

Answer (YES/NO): NO